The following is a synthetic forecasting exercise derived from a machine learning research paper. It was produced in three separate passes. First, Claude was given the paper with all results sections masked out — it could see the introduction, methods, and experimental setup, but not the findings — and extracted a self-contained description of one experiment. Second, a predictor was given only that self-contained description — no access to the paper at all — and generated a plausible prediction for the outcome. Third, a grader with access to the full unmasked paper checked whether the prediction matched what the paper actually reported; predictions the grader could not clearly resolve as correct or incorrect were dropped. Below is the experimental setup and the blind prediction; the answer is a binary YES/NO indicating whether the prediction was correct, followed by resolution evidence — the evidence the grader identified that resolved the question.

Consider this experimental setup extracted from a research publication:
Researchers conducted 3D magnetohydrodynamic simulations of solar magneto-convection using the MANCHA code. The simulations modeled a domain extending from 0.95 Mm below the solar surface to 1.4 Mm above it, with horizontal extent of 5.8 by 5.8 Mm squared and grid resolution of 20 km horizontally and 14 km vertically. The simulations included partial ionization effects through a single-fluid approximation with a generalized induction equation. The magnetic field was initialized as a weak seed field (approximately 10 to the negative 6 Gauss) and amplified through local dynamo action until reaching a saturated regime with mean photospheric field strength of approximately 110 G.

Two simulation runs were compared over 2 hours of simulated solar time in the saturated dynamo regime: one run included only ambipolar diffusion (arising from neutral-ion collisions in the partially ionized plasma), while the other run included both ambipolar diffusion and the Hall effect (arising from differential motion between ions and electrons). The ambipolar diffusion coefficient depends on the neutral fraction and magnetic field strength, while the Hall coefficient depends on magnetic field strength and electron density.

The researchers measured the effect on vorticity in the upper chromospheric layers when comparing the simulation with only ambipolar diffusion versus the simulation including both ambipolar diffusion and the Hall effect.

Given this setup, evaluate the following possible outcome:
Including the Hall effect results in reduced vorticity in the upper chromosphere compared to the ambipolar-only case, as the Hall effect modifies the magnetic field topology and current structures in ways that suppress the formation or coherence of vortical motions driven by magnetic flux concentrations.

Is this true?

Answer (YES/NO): NO